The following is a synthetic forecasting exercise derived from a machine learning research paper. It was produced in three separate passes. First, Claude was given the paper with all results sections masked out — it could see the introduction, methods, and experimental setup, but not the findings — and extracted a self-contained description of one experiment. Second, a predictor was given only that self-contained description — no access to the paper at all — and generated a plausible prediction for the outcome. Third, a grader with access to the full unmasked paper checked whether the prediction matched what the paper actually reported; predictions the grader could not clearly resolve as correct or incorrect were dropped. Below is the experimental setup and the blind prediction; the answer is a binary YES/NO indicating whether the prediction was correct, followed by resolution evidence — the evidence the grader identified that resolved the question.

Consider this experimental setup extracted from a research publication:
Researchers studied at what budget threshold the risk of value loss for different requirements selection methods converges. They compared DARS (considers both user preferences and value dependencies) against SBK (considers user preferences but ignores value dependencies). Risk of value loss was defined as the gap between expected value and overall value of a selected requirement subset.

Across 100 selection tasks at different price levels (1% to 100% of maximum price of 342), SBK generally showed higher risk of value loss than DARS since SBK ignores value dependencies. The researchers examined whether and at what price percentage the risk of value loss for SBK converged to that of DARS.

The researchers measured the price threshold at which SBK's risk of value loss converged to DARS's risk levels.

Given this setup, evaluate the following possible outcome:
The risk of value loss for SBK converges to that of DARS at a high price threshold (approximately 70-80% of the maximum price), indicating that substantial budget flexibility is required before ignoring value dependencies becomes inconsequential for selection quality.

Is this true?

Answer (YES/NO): NO